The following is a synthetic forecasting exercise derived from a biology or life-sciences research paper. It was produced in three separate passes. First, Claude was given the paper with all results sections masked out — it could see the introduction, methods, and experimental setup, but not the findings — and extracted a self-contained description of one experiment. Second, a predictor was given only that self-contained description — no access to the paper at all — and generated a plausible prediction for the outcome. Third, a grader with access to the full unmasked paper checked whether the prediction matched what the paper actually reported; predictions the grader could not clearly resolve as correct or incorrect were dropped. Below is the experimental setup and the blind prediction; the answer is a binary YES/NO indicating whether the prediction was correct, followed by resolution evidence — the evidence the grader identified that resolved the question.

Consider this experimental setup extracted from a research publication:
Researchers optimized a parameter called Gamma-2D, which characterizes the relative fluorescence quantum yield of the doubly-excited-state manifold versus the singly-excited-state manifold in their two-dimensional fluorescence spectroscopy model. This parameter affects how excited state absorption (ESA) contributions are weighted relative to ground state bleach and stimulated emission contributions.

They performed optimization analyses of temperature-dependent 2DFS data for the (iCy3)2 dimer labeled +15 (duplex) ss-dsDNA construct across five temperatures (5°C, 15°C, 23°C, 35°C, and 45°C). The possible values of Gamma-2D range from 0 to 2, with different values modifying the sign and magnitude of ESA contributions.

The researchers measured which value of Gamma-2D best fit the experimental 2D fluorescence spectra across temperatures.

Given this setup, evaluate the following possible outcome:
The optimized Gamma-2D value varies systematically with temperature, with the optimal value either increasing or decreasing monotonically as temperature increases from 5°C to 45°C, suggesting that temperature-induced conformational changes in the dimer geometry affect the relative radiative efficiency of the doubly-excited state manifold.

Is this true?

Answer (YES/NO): NO